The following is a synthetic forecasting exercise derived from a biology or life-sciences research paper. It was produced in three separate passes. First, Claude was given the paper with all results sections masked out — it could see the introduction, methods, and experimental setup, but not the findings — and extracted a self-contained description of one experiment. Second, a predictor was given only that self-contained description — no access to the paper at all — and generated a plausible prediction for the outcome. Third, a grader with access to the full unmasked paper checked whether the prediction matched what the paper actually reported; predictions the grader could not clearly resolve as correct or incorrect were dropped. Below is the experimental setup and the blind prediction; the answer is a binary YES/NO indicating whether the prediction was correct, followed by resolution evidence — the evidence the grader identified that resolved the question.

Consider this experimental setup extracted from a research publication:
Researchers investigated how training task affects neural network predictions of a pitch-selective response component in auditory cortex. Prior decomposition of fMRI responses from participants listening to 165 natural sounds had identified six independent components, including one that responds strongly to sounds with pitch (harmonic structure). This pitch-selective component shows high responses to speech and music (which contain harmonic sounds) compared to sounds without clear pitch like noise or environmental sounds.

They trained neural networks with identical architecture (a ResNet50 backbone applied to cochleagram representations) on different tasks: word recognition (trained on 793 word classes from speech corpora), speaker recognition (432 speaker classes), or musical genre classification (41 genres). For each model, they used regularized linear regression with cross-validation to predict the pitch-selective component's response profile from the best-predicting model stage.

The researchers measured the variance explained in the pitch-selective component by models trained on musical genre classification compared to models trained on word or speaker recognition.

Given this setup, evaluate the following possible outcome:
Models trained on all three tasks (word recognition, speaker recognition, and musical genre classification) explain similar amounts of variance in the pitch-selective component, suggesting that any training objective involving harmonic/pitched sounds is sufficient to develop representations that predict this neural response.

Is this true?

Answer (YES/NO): NO